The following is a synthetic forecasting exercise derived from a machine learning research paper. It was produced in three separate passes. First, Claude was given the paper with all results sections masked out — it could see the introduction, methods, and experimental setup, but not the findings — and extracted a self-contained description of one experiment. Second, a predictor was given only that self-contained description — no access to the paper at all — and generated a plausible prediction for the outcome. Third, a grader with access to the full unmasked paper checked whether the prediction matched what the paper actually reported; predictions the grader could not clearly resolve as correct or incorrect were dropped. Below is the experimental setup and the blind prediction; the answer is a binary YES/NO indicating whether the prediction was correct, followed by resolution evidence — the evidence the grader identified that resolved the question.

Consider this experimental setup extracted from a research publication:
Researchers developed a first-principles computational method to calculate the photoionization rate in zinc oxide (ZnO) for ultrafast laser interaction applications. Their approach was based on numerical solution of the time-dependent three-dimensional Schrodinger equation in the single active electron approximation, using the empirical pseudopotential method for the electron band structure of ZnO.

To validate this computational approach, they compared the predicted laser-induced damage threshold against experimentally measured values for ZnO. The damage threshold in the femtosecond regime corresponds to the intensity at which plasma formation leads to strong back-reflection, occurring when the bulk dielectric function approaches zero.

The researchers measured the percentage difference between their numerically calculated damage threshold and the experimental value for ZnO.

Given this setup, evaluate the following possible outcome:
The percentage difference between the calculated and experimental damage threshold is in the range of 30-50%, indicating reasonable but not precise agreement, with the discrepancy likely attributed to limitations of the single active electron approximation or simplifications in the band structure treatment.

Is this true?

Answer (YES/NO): NO